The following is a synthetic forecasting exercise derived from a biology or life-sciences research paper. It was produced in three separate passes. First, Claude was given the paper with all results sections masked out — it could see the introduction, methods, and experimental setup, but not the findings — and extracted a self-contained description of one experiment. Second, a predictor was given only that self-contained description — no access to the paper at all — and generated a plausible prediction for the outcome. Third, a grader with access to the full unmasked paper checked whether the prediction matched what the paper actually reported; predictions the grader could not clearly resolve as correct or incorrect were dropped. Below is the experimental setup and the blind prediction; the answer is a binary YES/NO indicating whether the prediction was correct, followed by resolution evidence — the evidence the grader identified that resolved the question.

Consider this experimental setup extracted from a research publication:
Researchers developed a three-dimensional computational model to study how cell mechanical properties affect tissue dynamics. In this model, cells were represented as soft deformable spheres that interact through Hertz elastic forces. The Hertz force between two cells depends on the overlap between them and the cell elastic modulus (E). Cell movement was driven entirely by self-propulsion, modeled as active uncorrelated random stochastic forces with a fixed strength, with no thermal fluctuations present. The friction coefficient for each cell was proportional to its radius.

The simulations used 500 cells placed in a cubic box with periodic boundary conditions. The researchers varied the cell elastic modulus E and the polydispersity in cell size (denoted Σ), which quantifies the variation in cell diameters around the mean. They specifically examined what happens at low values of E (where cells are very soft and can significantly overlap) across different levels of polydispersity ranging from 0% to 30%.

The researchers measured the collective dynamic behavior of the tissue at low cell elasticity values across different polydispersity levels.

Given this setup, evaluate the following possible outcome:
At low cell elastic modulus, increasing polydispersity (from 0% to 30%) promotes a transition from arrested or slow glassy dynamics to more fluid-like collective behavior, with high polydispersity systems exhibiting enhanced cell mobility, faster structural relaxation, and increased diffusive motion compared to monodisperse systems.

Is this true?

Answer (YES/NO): NO